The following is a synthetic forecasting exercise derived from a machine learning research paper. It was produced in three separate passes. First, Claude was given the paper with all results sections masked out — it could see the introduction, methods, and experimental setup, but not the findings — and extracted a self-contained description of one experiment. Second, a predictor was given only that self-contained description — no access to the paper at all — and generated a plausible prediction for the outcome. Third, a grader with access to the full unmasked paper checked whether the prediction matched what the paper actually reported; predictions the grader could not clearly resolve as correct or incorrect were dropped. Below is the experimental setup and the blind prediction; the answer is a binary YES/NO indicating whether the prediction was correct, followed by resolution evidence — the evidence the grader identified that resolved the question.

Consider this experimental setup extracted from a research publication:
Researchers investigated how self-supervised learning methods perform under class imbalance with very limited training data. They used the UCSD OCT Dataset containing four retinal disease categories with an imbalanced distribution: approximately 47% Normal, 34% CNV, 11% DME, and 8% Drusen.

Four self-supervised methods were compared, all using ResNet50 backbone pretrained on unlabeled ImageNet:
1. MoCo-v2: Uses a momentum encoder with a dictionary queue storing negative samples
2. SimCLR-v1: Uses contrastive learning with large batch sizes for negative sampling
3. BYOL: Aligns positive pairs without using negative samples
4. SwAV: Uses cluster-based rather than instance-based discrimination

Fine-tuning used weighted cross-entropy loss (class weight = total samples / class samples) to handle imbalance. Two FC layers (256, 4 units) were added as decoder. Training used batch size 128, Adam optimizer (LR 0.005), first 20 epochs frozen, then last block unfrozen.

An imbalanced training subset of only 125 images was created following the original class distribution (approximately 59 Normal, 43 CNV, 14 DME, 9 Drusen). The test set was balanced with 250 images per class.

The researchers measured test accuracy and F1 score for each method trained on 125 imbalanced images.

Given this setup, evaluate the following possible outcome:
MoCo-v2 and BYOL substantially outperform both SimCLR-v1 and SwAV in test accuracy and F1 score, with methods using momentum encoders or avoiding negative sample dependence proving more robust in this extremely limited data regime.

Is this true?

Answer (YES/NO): NO